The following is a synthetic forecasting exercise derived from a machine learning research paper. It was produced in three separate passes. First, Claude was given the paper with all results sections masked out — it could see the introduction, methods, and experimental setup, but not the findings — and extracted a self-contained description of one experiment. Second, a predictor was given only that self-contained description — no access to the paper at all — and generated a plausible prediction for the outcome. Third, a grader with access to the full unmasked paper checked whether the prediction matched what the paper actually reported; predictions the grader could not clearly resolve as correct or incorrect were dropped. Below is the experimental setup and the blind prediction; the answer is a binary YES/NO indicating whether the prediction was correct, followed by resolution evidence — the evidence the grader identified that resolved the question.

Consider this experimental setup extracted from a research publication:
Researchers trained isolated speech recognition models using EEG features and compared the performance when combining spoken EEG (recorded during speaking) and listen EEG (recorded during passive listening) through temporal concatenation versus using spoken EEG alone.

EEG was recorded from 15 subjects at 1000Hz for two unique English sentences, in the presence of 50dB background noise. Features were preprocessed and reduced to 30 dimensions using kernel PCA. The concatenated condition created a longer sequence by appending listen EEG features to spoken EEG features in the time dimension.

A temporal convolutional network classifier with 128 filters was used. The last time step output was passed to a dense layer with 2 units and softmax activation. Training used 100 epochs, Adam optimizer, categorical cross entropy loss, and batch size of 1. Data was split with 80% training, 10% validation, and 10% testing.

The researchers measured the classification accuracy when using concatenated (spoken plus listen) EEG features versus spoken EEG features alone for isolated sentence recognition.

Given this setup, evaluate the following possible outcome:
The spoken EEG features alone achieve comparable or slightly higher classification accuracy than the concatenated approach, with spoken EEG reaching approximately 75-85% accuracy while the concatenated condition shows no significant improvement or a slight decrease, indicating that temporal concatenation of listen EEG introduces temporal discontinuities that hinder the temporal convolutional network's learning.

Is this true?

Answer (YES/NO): NO